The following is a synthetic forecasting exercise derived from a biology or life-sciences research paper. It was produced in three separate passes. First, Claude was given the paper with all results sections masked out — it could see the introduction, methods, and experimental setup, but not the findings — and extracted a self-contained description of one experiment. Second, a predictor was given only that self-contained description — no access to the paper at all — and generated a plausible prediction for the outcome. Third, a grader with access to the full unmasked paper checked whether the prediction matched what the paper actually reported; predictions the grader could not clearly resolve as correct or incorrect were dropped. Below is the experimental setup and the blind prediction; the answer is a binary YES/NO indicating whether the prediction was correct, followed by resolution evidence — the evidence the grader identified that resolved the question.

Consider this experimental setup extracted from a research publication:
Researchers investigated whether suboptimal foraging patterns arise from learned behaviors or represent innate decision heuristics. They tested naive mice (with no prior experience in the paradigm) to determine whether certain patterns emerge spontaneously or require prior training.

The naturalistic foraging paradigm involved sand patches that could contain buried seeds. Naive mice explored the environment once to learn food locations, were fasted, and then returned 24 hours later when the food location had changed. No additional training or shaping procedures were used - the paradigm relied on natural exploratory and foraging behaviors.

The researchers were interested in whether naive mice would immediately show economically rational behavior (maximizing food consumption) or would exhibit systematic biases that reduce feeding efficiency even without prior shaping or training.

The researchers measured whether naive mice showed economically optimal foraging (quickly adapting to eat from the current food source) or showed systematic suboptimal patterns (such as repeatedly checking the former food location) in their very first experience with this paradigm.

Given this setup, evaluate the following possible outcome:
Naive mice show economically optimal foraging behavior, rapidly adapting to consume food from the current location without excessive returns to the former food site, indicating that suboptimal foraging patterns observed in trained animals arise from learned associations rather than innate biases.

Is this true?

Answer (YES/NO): NO